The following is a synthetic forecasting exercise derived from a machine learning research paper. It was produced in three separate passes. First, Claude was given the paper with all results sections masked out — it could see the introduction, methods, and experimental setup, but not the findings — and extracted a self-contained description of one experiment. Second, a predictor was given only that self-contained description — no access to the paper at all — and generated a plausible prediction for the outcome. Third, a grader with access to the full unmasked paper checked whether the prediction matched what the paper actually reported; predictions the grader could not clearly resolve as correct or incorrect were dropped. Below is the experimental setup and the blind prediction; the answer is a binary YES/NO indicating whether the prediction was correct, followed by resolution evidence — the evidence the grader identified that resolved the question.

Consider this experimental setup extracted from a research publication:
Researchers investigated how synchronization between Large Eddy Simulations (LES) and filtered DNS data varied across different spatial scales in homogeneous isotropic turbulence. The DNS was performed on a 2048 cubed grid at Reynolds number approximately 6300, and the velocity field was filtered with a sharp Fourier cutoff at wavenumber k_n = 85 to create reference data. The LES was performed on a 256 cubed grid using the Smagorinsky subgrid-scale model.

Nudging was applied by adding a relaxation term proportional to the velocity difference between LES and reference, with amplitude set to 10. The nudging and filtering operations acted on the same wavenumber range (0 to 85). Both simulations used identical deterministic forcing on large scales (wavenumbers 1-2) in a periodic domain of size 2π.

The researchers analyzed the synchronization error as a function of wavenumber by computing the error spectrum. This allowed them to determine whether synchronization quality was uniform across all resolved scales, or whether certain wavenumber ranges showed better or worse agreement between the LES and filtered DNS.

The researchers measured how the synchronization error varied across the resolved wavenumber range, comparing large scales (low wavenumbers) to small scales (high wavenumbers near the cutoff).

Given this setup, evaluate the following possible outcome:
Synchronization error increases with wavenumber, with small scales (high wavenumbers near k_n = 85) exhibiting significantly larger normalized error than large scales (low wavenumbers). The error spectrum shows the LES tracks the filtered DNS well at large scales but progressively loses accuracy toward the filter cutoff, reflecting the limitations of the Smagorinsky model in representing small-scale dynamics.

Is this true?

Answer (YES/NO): YES